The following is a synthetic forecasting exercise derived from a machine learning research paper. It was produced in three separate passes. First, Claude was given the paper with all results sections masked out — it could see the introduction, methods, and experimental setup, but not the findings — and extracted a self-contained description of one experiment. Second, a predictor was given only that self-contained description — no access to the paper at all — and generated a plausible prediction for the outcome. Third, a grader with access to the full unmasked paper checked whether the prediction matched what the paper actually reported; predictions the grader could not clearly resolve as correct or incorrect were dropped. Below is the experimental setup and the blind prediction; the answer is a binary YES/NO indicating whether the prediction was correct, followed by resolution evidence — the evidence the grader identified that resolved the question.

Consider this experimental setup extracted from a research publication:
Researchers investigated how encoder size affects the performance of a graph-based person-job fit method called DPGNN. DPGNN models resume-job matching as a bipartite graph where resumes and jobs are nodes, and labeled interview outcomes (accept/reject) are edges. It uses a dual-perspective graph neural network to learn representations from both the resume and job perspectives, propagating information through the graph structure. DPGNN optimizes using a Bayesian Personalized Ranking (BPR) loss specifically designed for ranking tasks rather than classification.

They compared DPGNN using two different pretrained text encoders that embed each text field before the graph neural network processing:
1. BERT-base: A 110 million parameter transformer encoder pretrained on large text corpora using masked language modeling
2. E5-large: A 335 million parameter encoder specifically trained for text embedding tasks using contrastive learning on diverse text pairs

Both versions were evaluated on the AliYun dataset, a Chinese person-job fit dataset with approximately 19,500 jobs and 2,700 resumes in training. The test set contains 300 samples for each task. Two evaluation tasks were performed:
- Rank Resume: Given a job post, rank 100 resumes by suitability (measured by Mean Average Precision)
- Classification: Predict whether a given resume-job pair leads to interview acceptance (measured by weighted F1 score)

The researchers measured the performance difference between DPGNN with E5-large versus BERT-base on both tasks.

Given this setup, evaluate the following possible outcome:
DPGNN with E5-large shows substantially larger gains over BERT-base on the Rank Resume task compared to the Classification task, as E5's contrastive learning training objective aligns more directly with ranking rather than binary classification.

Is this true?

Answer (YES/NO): YES